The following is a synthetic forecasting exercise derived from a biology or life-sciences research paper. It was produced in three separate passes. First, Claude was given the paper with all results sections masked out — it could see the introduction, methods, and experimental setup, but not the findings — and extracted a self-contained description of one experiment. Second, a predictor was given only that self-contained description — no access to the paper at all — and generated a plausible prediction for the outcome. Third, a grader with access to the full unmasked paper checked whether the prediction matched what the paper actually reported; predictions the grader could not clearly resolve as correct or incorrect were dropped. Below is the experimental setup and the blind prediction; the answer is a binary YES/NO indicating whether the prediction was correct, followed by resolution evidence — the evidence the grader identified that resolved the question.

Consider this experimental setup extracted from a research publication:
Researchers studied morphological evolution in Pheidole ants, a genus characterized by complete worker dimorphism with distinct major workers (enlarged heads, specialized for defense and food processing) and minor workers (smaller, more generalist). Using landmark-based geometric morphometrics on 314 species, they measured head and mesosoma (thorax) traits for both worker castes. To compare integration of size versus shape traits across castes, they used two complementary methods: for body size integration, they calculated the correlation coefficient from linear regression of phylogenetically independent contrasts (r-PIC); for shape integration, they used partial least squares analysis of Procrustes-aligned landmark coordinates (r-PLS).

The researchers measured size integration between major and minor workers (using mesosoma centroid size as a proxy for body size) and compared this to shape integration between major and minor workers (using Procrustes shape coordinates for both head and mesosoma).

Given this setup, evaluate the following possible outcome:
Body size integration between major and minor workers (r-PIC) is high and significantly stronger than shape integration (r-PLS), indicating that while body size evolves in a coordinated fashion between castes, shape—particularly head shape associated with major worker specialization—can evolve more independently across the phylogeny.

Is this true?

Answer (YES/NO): YES